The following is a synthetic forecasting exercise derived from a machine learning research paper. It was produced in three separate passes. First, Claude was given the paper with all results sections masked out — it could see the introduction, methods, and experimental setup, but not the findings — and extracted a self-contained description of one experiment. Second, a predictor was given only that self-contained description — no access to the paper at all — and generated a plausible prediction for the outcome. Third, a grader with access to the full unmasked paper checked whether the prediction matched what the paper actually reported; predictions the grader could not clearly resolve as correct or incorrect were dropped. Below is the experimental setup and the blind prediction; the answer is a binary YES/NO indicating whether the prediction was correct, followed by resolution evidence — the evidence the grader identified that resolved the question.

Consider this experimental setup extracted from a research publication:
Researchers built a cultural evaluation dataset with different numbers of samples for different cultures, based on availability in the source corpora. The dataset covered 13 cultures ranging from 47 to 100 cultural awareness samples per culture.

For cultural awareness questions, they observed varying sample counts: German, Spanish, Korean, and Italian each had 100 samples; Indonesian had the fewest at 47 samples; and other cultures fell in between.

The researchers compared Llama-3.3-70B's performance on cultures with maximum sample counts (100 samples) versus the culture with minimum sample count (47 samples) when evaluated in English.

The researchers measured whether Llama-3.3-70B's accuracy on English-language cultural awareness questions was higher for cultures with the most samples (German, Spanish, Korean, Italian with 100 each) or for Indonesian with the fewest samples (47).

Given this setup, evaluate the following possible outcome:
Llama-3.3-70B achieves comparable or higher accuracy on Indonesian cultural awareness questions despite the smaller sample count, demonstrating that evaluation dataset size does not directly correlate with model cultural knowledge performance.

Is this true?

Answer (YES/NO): YES